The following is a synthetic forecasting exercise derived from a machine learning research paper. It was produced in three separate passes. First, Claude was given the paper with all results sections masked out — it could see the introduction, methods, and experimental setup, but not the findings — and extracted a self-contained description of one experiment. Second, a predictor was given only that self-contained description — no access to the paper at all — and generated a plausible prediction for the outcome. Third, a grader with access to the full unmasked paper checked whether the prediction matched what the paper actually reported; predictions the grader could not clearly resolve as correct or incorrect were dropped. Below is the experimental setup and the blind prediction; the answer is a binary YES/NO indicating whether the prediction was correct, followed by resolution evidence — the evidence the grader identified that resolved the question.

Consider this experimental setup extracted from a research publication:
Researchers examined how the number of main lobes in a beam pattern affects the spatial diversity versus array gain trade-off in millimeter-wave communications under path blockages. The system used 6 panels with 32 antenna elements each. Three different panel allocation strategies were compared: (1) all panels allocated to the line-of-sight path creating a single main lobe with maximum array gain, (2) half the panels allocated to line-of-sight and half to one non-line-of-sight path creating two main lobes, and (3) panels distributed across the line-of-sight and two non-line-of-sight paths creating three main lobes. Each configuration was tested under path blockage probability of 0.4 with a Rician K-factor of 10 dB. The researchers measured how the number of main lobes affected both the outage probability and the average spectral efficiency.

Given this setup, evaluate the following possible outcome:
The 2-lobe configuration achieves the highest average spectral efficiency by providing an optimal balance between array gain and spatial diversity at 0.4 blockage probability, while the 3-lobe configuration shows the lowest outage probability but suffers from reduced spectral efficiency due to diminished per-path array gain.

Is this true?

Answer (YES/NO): NO